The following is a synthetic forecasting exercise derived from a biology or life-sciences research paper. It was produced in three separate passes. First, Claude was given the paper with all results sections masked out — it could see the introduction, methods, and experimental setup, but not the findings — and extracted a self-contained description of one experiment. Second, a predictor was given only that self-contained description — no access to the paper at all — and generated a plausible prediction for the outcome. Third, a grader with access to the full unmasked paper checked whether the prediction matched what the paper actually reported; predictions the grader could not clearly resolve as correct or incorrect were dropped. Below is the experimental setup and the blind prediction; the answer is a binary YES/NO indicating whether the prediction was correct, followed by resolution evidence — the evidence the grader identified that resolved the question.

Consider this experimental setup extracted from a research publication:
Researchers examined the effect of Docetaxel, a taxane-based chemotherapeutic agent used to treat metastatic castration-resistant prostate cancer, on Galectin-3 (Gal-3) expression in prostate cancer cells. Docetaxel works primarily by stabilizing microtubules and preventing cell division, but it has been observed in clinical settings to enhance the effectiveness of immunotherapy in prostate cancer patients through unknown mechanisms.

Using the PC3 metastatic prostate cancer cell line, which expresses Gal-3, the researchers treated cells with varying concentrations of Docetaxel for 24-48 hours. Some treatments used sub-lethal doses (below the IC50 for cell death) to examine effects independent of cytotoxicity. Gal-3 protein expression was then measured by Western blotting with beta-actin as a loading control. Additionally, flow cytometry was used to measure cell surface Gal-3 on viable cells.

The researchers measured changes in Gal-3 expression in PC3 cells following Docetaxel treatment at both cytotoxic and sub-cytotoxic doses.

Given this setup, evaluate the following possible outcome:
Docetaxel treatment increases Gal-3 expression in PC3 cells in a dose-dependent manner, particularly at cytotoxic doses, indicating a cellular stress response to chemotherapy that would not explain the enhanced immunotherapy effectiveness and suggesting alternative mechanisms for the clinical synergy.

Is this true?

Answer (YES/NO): NO